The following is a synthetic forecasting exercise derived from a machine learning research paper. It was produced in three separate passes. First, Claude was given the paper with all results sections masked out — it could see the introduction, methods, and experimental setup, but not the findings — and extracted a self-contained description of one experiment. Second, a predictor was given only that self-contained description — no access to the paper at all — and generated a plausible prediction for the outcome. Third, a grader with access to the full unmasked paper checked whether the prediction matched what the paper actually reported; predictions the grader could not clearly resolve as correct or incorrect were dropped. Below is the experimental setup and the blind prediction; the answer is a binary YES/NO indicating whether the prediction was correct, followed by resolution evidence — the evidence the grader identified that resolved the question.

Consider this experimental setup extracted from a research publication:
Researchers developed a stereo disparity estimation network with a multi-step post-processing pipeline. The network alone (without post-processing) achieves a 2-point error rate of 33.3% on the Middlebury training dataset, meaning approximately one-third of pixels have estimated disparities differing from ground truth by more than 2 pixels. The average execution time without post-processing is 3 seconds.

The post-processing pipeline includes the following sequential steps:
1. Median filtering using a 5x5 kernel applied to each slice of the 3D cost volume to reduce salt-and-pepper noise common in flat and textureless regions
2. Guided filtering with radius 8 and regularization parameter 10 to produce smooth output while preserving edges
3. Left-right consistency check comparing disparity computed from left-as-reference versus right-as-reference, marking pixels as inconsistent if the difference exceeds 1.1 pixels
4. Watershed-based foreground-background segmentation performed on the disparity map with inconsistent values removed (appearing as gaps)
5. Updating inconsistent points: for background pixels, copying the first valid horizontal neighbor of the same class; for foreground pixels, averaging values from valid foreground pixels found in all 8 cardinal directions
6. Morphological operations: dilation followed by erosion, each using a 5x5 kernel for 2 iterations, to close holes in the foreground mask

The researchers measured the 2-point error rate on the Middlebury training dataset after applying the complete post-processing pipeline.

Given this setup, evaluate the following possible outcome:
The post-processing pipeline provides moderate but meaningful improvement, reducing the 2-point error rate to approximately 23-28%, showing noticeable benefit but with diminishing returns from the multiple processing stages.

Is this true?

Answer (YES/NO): NO